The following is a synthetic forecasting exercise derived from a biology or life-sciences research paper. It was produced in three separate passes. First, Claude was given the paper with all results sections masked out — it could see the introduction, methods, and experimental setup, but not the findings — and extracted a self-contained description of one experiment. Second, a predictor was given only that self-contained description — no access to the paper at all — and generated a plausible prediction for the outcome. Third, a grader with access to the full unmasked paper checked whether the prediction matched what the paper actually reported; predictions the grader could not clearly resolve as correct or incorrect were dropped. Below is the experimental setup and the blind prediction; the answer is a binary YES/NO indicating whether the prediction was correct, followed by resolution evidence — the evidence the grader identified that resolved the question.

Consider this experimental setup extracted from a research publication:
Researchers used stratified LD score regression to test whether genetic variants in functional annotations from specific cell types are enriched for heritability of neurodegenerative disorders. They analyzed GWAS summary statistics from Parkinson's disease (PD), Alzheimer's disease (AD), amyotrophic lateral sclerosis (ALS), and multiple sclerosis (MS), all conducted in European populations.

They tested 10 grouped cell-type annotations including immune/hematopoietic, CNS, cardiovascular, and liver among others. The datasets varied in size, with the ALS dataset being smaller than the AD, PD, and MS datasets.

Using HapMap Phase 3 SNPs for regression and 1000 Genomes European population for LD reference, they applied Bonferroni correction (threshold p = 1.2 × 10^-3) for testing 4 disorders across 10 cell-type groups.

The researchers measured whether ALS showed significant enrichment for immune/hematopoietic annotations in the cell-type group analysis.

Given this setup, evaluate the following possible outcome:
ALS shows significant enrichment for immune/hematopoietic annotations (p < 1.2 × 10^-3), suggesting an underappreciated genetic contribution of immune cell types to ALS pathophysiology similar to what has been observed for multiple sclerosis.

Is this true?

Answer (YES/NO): NO